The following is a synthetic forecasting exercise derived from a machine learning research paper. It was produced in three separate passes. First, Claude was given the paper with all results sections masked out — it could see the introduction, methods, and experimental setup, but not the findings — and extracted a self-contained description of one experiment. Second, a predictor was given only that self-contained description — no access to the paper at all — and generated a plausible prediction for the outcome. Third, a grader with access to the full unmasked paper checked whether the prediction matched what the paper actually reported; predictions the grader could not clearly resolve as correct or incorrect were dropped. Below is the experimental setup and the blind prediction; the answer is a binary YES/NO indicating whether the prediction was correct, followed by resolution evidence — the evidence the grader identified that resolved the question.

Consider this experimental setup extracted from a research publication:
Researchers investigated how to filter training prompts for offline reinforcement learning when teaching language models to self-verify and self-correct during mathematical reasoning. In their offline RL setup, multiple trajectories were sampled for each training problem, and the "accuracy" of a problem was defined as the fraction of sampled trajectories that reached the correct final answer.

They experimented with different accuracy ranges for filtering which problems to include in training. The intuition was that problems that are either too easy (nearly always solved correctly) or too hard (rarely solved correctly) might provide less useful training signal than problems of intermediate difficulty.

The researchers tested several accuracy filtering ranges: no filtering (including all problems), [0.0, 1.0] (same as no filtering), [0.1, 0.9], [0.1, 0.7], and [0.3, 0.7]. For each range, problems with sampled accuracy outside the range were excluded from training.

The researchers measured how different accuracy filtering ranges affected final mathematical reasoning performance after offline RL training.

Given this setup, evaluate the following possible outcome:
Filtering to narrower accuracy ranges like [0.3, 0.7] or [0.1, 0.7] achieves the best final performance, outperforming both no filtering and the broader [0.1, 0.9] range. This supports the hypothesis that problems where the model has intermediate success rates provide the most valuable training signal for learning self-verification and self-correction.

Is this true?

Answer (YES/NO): YES